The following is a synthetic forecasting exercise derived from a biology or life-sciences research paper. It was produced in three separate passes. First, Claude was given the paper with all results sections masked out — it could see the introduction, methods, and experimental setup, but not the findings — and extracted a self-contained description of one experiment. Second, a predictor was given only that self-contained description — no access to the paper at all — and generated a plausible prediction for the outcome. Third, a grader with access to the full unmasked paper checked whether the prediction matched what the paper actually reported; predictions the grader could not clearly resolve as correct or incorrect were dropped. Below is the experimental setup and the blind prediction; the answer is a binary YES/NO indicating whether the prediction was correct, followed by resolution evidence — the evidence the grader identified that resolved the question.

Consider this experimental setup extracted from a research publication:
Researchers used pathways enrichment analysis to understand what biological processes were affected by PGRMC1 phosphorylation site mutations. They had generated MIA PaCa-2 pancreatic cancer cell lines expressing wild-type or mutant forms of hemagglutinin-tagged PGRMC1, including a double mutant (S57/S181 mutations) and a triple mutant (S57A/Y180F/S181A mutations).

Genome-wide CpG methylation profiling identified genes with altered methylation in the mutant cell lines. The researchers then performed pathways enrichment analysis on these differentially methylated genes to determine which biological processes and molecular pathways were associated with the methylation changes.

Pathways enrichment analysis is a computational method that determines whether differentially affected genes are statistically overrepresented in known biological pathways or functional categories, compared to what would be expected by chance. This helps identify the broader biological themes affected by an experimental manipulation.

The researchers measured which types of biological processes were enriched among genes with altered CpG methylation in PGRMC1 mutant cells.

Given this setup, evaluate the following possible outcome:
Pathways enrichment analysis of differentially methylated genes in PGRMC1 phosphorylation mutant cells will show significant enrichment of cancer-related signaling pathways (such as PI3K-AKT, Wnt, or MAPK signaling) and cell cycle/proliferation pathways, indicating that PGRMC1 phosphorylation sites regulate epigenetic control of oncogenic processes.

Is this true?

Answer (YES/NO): YES